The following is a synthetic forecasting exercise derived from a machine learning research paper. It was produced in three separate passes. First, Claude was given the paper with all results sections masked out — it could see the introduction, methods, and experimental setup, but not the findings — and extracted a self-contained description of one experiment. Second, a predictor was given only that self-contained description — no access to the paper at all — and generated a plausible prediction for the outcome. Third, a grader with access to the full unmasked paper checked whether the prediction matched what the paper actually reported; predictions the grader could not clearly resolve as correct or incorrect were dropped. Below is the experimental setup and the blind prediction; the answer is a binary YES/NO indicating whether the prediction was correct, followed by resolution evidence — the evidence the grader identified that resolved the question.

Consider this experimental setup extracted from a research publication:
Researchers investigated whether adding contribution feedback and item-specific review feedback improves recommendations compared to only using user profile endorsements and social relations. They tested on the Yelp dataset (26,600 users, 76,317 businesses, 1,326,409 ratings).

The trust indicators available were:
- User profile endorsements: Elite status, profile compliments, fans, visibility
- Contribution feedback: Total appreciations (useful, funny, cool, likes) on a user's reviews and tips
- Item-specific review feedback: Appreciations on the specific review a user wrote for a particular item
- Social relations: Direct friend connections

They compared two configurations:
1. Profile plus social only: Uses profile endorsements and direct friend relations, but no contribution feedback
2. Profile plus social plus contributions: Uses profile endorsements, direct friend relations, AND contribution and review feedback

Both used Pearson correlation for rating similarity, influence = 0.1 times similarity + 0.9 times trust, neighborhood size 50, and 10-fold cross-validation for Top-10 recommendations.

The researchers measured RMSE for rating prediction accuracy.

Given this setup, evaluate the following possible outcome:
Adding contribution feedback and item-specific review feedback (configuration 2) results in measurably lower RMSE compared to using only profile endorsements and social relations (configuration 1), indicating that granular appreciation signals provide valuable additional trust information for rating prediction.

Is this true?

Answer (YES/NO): NO